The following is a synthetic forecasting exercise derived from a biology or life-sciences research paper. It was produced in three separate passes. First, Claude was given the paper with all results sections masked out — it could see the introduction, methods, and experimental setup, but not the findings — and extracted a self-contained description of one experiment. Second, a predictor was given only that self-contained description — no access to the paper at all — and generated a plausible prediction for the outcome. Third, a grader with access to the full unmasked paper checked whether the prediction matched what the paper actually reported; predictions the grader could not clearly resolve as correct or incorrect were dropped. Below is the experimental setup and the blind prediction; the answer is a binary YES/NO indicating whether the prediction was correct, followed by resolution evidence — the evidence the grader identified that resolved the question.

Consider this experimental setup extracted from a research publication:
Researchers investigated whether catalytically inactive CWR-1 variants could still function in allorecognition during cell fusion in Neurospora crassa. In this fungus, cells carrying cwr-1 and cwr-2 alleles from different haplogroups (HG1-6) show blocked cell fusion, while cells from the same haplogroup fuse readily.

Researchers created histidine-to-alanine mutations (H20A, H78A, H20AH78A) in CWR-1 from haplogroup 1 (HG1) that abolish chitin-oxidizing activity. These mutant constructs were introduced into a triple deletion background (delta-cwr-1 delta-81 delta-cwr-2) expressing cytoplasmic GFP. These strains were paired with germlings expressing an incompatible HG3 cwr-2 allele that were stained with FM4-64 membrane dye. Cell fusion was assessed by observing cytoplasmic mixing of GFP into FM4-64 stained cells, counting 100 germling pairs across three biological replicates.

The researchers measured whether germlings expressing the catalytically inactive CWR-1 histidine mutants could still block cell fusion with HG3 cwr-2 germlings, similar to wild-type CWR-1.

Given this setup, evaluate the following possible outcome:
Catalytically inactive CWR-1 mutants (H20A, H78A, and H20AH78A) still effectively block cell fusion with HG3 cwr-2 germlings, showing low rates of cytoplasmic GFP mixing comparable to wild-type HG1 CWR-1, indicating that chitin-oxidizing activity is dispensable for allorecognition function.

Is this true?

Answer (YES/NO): YES